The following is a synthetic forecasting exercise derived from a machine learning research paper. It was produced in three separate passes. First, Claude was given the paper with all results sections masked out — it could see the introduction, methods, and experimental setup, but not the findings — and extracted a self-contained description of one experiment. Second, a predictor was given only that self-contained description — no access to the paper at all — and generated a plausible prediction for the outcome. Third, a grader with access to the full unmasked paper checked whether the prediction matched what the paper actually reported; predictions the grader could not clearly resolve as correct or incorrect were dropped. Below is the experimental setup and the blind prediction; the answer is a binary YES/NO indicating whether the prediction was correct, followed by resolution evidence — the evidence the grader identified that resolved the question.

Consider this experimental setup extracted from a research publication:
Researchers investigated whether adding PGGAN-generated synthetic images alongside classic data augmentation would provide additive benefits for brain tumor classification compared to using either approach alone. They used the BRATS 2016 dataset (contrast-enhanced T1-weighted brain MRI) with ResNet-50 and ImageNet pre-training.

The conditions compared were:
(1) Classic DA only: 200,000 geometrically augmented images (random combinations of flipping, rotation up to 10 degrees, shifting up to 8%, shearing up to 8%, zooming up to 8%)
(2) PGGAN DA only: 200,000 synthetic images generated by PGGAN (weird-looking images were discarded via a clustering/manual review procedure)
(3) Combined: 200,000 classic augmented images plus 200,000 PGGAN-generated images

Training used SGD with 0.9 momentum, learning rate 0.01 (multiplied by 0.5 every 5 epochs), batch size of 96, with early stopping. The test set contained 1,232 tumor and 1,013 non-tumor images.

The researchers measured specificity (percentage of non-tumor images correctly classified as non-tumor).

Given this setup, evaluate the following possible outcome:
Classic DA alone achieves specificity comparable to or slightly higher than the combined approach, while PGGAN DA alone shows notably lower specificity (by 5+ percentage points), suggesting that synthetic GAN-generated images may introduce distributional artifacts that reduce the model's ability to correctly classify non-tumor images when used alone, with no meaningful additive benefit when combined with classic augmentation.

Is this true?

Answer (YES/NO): NO